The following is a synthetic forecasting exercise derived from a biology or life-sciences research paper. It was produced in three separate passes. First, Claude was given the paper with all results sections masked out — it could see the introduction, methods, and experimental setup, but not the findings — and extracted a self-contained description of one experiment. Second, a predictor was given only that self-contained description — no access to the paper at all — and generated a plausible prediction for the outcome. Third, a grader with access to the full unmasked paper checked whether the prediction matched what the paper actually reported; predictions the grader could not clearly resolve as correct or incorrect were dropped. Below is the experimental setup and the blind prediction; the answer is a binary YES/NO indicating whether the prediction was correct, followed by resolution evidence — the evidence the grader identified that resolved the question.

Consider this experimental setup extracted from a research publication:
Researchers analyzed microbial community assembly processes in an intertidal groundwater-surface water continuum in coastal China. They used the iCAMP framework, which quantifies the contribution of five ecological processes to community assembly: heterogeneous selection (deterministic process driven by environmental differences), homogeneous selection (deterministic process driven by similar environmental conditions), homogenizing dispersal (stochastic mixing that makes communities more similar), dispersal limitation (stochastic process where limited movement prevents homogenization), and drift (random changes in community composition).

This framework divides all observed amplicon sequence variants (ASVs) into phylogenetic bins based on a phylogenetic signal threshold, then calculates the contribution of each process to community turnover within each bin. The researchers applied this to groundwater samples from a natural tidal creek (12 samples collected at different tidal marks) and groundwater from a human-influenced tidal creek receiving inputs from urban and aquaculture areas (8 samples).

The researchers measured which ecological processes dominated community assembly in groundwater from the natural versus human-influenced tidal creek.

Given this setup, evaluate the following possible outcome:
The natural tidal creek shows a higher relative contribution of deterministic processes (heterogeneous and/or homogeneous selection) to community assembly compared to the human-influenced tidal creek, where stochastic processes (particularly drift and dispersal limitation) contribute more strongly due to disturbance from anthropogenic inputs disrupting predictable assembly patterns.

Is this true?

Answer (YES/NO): NO